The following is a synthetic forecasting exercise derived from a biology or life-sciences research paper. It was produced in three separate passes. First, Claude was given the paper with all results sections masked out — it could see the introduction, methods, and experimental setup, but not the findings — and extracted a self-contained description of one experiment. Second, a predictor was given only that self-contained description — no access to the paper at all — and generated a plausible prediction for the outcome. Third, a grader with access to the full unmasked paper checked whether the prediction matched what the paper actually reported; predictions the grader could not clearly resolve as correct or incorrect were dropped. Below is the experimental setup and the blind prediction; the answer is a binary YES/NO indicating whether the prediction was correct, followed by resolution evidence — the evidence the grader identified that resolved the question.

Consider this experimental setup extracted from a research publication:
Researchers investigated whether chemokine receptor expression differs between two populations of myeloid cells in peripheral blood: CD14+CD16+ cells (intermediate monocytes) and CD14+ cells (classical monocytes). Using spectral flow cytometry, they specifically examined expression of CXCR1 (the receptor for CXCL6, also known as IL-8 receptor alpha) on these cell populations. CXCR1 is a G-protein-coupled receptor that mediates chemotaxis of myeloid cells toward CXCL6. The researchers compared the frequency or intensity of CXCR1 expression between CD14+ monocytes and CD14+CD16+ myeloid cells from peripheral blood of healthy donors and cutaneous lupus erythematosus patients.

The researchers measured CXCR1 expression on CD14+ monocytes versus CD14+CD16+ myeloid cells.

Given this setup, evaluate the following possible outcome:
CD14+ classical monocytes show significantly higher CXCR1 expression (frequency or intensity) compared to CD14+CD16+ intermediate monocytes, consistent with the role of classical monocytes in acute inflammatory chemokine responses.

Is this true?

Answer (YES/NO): NO